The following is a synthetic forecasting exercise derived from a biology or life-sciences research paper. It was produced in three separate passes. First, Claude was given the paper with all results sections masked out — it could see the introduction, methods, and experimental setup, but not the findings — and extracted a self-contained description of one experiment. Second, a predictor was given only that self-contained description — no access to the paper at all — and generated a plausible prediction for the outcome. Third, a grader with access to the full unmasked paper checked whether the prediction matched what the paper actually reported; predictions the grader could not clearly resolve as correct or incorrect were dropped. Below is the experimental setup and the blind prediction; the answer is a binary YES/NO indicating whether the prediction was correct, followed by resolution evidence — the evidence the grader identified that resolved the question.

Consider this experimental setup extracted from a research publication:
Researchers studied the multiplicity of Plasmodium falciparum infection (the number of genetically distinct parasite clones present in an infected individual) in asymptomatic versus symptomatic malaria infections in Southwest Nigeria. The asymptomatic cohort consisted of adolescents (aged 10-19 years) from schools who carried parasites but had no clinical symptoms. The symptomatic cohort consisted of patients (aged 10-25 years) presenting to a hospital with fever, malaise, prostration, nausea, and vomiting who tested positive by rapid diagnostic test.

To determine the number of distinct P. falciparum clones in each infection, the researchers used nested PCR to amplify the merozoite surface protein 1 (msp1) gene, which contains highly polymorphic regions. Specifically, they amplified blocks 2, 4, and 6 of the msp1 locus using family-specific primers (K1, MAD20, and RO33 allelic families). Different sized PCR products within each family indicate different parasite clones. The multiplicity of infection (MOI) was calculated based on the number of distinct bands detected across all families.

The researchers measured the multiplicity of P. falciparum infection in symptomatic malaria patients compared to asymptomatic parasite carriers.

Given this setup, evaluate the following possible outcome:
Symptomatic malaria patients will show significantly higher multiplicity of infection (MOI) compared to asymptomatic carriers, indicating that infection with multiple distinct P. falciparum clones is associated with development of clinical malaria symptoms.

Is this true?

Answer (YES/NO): NO